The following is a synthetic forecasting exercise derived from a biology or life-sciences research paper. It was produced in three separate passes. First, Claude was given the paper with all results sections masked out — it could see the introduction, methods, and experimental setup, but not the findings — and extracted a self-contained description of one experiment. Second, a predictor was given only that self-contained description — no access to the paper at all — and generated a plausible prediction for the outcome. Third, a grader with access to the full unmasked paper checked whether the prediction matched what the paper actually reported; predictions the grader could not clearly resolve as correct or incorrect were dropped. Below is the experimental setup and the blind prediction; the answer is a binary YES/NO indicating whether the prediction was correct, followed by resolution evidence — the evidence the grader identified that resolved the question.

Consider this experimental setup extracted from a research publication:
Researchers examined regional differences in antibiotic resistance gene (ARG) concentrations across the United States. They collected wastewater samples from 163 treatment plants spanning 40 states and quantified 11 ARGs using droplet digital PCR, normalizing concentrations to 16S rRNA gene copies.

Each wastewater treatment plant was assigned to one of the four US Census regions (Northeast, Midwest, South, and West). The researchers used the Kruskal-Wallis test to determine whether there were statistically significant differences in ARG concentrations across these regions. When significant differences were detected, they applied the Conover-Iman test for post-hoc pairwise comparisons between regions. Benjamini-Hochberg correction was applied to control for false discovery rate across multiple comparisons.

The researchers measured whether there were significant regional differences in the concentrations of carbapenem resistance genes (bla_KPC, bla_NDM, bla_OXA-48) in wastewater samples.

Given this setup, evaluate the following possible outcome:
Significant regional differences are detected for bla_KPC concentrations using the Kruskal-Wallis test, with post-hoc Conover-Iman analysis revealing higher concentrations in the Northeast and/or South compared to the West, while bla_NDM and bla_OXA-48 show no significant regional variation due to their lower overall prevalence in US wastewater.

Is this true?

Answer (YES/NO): NO